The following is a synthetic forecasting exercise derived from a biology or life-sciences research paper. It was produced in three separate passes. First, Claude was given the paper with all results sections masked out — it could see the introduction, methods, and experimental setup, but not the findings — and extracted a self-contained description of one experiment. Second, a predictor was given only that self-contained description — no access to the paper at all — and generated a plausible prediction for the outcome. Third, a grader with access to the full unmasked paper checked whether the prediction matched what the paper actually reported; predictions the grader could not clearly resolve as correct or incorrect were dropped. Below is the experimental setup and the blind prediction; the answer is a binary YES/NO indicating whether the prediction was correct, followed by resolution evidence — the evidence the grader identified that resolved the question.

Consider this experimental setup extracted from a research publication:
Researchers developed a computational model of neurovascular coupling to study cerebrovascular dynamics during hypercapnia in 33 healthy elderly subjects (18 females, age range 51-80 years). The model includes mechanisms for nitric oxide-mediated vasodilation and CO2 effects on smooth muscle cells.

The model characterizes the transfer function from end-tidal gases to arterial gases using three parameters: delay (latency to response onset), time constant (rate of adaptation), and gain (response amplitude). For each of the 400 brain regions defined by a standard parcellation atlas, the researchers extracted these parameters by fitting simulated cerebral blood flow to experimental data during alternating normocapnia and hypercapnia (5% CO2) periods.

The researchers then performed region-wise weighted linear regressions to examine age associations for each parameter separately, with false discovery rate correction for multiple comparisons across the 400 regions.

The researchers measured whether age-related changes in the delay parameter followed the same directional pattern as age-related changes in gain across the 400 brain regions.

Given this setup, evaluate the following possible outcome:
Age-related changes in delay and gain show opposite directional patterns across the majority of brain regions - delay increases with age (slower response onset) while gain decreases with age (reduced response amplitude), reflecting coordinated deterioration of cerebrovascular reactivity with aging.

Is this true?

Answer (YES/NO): NO